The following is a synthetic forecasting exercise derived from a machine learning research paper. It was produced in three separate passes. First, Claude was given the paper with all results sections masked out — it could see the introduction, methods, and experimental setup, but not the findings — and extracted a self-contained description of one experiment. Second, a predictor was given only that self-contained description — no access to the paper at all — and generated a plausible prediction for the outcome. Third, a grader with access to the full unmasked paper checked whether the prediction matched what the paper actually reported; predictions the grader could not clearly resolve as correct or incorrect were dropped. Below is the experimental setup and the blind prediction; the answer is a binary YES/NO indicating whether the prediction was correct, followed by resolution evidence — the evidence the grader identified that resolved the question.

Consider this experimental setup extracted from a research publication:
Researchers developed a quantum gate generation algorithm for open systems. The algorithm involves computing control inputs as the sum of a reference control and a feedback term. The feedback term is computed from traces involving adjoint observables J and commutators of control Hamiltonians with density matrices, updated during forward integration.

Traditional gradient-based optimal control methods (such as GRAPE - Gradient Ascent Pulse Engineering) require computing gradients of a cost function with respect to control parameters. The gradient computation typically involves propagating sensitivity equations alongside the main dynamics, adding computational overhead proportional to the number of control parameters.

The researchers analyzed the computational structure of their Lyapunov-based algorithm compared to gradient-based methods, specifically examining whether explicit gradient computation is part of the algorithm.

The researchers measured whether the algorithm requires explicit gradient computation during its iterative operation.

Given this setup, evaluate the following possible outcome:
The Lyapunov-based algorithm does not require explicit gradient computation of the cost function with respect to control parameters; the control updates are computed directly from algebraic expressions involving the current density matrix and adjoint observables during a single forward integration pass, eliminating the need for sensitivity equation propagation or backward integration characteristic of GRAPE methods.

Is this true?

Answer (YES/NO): NO